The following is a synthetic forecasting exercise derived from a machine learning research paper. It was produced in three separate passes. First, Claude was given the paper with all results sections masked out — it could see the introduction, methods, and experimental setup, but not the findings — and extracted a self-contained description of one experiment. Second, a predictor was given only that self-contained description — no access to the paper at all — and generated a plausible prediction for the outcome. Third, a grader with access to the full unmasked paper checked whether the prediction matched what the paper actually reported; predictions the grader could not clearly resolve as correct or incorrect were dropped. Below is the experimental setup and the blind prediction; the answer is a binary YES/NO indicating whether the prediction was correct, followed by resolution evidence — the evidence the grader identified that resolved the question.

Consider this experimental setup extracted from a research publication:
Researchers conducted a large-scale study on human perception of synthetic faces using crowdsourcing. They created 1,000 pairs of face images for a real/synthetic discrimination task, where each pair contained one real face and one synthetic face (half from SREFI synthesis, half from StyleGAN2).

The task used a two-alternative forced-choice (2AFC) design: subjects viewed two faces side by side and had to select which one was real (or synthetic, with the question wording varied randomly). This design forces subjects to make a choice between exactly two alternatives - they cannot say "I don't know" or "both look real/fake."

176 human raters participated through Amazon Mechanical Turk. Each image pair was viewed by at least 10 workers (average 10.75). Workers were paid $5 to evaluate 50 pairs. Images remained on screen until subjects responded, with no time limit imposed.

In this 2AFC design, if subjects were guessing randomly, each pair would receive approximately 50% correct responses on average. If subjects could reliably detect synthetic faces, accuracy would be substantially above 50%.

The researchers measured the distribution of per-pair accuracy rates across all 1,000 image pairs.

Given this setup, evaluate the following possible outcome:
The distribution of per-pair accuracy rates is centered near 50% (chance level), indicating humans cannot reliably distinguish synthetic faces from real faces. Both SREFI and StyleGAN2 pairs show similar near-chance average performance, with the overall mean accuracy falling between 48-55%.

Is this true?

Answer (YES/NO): NO